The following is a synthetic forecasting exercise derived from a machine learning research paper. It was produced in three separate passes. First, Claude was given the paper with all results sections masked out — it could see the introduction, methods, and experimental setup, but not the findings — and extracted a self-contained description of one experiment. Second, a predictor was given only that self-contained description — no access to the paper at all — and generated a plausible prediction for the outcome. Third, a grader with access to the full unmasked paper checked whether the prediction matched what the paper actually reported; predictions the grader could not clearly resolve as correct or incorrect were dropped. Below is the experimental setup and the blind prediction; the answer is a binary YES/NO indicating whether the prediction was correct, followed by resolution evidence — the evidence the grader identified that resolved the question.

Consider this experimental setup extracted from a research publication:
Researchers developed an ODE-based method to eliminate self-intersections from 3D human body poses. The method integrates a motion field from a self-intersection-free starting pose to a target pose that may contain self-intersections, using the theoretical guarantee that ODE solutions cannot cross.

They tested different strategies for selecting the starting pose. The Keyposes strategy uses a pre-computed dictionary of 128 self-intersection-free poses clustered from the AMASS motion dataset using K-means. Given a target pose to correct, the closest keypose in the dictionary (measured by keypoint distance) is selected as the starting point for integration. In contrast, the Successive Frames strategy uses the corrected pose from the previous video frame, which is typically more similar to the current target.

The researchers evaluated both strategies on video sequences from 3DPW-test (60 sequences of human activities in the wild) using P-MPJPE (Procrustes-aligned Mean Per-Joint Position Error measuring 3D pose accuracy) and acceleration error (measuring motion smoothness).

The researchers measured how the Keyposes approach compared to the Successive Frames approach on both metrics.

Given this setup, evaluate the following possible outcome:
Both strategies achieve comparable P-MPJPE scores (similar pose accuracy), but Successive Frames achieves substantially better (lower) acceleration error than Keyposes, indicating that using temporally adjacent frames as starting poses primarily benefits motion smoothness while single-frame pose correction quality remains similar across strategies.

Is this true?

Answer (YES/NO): NO